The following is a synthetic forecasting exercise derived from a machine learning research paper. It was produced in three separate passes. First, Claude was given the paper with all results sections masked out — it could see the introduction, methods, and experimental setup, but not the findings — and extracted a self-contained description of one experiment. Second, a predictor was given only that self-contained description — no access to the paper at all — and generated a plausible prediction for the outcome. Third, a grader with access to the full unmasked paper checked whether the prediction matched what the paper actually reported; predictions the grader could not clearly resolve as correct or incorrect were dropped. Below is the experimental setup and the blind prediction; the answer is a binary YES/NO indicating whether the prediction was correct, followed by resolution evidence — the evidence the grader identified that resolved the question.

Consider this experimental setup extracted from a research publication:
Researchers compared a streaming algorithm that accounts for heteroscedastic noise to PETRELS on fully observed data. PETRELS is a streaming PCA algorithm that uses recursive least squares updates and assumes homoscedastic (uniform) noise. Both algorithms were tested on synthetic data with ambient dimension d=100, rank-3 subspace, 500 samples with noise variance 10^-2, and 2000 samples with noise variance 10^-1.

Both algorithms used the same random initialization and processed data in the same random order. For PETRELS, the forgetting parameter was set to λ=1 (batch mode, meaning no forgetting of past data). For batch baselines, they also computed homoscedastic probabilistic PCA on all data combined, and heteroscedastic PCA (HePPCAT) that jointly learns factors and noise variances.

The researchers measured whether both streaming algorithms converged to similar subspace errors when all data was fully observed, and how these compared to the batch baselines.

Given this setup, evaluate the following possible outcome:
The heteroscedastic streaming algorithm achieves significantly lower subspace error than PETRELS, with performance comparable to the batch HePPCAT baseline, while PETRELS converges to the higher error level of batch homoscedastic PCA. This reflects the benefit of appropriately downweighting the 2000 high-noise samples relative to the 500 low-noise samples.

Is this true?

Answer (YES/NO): YES